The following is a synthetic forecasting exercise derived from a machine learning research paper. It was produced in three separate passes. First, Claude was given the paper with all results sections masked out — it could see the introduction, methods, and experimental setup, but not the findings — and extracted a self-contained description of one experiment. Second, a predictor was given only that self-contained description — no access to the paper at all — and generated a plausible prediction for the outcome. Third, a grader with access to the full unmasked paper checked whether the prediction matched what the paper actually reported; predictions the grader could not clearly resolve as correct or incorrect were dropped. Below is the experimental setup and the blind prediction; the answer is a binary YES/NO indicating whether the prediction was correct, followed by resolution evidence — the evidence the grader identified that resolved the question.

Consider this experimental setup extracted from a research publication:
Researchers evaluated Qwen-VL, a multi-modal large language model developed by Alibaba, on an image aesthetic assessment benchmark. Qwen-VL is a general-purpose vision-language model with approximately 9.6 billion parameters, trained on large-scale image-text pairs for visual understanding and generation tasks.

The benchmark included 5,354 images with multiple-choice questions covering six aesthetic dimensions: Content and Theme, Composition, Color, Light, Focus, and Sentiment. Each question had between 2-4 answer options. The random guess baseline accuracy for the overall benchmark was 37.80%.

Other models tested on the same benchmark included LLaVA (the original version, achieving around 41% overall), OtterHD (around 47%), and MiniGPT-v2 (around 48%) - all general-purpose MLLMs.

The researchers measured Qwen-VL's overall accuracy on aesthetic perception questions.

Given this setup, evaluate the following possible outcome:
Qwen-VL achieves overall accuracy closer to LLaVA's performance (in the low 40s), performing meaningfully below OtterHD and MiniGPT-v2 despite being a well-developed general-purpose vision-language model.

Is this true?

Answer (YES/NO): NO